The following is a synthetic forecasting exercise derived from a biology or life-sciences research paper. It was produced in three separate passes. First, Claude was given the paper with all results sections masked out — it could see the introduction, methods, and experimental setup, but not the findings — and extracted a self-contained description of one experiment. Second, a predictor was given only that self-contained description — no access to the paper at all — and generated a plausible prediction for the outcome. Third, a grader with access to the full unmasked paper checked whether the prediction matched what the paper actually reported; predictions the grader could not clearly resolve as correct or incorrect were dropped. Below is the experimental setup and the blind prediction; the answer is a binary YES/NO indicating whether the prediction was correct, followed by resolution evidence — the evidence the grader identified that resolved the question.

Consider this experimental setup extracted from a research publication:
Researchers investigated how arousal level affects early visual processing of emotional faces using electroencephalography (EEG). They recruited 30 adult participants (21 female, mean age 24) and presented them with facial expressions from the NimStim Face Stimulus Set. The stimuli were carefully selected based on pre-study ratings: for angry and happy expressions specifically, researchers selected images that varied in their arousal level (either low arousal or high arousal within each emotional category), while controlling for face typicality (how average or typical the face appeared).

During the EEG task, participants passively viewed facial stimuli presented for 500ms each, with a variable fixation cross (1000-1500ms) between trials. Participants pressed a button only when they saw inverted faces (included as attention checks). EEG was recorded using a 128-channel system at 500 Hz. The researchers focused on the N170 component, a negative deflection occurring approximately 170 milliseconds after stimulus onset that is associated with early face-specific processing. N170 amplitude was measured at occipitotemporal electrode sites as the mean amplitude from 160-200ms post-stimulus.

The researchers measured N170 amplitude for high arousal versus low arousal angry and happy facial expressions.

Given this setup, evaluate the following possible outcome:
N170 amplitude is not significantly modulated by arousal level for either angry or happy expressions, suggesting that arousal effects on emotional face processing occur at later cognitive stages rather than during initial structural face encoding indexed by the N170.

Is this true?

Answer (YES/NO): NO